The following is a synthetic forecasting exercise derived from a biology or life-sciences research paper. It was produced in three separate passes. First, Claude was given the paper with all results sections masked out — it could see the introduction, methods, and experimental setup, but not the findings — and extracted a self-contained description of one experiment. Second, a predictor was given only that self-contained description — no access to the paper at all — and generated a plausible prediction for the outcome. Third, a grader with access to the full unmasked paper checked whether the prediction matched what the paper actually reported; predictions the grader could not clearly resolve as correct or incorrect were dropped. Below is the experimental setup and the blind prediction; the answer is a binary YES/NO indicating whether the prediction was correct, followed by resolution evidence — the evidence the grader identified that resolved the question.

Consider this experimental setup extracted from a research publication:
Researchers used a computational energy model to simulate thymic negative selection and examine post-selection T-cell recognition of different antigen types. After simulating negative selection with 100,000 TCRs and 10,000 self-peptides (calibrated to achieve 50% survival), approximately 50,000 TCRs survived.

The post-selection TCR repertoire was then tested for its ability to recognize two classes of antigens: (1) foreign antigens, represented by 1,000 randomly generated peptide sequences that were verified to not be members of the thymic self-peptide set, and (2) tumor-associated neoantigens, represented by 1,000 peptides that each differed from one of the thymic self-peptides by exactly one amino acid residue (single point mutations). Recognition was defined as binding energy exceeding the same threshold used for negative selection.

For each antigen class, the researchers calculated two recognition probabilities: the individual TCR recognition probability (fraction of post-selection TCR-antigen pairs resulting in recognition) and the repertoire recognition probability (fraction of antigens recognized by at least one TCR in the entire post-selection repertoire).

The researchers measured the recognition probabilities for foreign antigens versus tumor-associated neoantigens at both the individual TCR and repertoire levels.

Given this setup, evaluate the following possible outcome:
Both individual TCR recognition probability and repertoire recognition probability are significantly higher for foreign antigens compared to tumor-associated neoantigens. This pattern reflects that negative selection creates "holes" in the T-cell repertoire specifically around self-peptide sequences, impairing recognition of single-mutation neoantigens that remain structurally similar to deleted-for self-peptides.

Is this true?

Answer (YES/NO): NO